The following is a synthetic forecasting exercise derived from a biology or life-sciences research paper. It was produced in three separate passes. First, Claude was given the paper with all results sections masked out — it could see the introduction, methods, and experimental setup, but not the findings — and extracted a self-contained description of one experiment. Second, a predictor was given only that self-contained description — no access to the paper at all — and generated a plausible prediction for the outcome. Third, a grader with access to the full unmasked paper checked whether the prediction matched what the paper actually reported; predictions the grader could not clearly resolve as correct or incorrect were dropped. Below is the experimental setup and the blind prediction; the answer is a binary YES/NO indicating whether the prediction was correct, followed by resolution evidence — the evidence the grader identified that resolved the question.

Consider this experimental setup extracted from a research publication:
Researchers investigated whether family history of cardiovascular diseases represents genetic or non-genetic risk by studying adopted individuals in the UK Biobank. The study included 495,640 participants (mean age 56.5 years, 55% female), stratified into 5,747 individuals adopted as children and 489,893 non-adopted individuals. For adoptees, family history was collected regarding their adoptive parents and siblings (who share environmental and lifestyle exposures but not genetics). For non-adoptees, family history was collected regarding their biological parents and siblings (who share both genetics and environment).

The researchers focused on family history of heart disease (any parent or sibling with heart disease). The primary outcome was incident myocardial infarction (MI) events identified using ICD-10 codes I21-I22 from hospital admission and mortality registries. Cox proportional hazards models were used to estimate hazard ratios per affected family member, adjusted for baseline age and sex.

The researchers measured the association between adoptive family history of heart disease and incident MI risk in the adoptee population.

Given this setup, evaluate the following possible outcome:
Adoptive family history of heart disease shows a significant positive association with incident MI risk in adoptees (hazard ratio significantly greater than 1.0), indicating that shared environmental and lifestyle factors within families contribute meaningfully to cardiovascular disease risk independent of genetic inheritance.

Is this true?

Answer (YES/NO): NO